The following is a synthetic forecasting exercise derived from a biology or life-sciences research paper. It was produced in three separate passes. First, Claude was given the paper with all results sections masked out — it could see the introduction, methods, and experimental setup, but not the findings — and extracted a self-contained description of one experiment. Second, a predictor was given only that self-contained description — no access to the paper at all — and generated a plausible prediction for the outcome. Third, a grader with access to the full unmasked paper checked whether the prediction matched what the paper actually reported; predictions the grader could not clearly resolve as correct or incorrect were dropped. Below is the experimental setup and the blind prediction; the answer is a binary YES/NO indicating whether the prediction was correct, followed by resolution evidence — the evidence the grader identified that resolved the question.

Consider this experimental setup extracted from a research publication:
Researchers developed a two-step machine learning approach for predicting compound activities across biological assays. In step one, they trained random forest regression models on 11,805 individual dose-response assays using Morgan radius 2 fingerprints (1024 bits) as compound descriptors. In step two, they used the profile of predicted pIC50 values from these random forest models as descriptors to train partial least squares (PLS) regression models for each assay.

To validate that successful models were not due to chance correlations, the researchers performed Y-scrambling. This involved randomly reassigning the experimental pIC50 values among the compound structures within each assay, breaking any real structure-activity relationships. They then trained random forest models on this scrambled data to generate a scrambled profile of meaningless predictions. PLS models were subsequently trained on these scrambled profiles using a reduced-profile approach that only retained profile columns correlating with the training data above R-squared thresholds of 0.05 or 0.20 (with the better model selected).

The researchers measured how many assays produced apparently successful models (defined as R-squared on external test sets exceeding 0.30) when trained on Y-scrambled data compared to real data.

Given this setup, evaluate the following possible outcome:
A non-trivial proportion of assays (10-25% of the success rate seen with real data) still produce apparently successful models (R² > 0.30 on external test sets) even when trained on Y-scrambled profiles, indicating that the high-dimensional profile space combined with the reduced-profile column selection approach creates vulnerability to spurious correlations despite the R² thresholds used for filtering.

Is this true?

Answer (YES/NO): NO